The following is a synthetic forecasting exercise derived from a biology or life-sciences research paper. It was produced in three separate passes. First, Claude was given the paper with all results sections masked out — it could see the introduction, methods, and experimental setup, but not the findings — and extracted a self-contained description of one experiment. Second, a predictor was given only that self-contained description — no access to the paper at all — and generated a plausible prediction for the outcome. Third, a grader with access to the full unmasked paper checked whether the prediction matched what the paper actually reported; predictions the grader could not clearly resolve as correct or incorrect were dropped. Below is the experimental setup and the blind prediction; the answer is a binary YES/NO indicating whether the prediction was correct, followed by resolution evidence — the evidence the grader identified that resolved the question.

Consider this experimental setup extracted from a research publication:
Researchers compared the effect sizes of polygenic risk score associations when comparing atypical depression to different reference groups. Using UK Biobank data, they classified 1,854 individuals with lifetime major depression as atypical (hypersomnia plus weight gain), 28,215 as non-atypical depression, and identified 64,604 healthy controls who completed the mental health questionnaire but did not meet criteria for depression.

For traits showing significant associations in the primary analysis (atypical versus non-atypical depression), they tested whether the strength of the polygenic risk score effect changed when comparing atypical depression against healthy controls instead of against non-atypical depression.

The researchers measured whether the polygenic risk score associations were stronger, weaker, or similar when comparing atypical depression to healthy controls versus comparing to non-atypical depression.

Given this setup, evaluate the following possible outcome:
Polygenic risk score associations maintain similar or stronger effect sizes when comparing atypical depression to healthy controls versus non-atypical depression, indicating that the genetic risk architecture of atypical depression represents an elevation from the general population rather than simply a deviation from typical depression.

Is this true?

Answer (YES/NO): YES